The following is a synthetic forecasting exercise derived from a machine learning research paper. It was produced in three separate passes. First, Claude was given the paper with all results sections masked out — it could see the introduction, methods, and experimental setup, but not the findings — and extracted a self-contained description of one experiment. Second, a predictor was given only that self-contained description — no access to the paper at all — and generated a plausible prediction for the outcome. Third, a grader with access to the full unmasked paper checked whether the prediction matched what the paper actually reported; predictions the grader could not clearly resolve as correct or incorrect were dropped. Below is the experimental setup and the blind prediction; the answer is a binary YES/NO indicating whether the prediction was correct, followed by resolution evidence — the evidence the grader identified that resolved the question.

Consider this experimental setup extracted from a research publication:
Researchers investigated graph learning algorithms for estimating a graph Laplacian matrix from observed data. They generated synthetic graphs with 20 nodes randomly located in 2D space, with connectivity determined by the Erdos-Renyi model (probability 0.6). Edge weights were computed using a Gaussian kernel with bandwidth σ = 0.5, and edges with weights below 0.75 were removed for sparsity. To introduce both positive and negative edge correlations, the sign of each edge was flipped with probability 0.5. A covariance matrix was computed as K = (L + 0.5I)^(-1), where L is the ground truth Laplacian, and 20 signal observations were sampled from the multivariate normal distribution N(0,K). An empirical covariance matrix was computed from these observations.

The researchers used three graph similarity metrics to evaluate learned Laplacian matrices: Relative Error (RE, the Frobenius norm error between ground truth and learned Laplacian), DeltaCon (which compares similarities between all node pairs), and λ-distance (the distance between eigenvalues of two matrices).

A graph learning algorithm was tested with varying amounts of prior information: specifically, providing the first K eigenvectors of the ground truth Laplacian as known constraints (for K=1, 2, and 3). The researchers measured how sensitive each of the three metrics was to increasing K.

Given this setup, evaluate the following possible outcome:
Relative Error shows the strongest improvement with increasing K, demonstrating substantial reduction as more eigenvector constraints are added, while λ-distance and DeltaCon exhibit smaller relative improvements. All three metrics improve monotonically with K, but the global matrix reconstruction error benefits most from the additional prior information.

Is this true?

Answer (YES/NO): NO